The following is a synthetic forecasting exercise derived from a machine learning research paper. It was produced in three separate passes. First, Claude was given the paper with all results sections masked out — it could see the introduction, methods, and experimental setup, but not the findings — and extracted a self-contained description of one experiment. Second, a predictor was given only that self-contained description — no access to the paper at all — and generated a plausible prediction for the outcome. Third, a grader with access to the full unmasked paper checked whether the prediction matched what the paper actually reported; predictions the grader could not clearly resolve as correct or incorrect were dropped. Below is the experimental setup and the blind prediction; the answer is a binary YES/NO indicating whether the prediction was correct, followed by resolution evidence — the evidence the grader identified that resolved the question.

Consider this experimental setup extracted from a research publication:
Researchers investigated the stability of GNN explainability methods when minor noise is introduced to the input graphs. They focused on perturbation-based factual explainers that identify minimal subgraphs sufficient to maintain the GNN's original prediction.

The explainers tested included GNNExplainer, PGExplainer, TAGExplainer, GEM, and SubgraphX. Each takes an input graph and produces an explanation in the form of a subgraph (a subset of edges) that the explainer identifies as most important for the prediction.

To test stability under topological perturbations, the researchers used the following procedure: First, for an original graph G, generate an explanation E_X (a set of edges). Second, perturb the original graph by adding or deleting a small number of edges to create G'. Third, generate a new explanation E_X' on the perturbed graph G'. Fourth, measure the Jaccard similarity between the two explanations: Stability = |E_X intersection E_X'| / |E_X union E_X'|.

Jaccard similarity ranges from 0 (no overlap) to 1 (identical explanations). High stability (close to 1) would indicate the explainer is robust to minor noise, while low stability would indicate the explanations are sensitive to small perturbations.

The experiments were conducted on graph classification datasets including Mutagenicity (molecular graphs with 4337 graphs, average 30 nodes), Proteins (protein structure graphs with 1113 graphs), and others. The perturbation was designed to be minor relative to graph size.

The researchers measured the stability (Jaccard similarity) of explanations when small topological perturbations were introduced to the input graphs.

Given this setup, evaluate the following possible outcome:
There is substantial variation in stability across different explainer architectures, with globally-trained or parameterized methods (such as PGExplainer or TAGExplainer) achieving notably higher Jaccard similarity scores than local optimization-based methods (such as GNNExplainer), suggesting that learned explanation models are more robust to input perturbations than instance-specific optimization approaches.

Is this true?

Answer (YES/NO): NO